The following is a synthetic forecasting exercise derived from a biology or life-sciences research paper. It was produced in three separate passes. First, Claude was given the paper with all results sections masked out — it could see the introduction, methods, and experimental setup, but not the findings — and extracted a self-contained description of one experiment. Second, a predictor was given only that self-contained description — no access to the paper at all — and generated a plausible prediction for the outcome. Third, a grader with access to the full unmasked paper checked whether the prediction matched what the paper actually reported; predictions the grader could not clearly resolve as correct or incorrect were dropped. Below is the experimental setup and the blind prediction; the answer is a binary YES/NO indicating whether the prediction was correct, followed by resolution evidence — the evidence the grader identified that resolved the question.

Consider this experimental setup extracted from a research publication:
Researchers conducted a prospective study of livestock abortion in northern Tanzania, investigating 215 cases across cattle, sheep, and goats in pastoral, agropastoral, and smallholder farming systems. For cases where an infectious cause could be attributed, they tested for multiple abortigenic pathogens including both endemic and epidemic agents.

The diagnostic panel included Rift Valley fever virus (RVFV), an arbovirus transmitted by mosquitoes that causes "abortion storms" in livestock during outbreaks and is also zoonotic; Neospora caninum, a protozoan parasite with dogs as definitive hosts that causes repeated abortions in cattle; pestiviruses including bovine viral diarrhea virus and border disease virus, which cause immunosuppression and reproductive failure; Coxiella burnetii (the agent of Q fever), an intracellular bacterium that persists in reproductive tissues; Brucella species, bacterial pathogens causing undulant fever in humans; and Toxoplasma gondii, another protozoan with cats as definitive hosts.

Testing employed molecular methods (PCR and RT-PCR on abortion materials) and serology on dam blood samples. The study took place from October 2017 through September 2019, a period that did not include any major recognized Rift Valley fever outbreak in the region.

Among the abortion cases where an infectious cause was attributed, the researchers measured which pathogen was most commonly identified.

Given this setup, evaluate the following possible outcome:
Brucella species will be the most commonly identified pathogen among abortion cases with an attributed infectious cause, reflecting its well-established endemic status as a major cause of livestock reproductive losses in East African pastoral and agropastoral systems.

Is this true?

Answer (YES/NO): NO